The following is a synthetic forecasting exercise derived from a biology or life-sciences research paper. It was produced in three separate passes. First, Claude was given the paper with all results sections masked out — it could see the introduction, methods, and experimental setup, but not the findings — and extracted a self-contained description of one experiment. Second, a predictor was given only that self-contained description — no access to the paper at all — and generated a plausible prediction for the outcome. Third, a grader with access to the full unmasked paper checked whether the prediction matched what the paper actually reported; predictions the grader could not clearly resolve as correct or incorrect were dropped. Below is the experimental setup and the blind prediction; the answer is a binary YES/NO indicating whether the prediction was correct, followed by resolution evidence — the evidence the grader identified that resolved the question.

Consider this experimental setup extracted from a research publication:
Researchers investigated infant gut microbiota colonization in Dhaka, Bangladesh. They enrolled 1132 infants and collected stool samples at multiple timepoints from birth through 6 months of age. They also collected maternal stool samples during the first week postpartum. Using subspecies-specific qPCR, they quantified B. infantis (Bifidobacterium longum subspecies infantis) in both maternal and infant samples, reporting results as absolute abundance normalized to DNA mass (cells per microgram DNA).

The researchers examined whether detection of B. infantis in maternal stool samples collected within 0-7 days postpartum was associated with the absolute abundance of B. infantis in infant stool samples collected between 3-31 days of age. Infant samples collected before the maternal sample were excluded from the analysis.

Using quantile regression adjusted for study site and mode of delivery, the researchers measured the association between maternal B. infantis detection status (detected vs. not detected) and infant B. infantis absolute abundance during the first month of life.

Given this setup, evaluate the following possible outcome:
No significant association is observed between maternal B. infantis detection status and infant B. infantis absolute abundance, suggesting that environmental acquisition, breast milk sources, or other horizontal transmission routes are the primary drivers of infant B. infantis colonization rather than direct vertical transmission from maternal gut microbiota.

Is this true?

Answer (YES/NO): YES